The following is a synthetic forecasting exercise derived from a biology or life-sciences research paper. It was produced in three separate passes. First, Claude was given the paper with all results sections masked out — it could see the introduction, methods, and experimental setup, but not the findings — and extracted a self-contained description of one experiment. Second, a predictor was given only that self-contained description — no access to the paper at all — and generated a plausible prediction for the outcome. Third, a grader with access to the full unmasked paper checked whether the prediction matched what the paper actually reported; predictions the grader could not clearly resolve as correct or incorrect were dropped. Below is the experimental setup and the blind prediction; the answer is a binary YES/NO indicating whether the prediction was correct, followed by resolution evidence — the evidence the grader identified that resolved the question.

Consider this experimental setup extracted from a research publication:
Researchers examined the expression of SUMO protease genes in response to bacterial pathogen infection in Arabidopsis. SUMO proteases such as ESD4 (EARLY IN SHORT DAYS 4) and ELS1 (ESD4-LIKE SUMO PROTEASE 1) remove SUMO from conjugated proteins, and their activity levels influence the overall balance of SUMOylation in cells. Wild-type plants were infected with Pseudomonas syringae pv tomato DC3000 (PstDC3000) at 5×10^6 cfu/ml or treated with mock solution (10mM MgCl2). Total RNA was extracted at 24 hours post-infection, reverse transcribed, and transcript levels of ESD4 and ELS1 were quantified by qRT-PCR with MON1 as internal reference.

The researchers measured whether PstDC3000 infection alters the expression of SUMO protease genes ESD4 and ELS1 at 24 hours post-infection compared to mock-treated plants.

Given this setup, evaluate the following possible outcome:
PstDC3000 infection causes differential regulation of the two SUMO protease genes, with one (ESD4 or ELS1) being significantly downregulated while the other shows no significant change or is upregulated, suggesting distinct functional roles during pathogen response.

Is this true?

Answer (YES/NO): NO